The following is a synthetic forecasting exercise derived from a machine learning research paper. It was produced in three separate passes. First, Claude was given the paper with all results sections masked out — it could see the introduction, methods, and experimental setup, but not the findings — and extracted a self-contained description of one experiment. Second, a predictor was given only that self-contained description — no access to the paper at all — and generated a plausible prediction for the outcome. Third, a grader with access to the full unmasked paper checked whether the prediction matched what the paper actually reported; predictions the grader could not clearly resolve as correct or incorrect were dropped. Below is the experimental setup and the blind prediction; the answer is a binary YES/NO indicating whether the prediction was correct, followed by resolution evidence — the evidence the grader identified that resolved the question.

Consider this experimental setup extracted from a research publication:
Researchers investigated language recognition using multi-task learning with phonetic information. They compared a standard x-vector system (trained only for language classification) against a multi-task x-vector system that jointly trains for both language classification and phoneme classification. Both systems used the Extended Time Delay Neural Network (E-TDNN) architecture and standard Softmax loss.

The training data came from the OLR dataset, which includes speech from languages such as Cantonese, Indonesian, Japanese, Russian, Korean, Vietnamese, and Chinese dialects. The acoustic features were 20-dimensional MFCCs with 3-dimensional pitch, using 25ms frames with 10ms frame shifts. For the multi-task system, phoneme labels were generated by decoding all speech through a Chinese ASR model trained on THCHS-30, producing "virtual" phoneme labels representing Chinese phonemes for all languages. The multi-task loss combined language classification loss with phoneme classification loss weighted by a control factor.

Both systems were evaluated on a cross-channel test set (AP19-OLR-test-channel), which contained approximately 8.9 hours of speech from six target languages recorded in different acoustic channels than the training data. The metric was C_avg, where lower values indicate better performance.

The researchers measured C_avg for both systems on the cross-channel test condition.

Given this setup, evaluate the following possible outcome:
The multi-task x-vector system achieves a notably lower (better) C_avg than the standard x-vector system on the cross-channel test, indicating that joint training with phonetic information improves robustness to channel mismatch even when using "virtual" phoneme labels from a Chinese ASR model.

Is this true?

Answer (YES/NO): NO